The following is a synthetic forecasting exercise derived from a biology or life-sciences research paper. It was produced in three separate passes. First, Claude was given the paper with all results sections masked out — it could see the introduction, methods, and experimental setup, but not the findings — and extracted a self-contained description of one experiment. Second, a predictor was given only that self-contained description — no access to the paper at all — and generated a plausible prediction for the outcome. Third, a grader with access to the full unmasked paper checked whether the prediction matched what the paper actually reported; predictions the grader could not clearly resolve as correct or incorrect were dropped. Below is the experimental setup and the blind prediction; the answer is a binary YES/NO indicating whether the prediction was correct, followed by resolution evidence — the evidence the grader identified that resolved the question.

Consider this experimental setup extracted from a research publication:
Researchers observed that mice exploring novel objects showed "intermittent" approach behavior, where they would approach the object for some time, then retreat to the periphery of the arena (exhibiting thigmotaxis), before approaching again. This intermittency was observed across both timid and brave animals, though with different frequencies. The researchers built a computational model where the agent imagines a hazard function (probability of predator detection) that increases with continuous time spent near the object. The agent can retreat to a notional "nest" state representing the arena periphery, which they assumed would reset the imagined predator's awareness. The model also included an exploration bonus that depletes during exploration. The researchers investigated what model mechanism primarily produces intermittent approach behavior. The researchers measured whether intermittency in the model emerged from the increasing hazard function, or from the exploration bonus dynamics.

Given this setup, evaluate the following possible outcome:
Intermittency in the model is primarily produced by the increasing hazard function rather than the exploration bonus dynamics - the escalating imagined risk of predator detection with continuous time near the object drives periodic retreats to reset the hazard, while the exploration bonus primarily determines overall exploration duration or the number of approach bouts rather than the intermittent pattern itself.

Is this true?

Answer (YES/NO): YES